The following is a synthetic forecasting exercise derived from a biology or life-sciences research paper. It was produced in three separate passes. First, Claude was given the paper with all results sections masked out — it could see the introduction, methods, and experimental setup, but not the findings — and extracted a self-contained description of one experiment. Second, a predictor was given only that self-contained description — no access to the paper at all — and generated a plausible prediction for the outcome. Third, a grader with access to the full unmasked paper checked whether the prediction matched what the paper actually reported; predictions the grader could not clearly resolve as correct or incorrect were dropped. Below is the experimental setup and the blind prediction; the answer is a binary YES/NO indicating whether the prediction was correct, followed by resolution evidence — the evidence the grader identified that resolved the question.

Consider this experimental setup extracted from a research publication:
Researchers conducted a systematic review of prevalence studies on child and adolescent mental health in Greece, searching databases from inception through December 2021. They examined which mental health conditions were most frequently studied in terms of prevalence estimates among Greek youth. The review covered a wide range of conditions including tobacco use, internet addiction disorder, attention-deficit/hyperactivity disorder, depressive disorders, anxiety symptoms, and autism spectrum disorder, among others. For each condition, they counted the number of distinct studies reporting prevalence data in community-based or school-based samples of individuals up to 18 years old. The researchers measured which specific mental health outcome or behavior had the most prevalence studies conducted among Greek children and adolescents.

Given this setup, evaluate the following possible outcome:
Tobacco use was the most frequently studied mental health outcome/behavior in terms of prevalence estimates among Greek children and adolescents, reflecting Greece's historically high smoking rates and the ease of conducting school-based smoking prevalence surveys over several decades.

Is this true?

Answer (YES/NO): YES